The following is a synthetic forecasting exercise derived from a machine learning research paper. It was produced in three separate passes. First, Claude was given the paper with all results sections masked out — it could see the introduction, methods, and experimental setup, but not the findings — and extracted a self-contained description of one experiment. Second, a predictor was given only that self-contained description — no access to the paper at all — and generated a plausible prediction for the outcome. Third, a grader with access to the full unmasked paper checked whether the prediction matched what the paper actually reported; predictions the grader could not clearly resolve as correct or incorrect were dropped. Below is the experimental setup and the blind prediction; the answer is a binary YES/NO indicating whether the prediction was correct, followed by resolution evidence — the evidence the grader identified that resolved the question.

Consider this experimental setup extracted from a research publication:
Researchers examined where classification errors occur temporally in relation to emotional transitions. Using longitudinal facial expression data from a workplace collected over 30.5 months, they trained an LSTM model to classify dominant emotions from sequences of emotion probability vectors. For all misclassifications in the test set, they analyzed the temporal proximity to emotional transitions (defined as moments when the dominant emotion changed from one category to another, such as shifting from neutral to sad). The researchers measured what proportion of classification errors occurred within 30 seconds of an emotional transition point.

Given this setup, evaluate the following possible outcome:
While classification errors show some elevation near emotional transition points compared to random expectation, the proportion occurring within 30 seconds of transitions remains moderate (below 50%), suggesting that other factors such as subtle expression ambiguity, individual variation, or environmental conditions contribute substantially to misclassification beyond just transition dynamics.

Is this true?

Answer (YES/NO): NO